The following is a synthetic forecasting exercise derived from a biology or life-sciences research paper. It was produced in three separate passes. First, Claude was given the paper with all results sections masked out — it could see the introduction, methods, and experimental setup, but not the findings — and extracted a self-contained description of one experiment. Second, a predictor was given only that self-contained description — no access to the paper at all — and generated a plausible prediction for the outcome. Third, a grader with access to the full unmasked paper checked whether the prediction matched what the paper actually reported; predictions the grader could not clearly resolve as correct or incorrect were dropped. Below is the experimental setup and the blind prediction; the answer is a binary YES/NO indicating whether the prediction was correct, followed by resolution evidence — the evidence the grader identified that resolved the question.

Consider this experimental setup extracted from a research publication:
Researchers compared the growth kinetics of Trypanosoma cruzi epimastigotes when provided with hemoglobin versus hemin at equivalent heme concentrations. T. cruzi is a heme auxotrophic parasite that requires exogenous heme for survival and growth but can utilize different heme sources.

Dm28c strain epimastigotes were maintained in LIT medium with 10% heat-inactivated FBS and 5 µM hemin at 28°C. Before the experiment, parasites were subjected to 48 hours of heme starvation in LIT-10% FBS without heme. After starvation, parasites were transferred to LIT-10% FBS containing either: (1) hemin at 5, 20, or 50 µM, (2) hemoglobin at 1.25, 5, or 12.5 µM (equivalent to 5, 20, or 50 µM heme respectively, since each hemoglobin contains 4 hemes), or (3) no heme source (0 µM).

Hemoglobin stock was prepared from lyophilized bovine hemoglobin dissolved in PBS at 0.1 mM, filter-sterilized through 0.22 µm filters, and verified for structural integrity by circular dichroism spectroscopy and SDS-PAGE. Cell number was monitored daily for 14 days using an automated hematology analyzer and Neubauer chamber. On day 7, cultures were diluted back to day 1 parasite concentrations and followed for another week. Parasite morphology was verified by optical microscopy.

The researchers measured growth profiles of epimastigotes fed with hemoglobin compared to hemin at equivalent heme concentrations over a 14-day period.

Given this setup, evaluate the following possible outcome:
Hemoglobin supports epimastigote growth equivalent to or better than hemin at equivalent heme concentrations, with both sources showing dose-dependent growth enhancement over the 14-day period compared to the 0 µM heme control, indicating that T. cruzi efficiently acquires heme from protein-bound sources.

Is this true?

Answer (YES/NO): NO